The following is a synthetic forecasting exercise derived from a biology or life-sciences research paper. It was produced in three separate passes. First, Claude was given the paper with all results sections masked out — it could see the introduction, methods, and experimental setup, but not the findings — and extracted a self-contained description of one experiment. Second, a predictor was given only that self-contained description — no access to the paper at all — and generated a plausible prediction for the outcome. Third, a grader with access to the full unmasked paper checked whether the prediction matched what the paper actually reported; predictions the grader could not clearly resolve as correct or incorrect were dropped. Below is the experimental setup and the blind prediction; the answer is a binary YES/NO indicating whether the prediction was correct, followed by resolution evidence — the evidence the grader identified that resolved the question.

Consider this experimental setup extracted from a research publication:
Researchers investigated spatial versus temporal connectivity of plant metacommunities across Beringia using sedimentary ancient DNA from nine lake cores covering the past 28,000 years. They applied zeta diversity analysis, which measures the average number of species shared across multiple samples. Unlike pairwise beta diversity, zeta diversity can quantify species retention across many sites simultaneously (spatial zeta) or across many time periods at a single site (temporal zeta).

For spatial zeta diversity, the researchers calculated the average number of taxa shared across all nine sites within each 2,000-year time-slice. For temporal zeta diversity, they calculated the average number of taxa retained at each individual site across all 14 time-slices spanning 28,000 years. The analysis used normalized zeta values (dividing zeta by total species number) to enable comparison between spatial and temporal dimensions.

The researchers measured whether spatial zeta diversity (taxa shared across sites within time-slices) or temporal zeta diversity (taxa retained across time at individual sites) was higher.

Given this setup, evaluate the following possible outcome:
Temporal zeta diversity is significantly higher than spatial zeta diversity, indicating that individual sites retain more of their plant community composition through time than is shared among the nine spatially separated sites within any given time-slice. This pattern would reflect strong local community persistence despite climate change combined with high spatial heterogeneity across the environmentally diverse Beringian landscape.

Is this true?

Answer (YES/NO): YES